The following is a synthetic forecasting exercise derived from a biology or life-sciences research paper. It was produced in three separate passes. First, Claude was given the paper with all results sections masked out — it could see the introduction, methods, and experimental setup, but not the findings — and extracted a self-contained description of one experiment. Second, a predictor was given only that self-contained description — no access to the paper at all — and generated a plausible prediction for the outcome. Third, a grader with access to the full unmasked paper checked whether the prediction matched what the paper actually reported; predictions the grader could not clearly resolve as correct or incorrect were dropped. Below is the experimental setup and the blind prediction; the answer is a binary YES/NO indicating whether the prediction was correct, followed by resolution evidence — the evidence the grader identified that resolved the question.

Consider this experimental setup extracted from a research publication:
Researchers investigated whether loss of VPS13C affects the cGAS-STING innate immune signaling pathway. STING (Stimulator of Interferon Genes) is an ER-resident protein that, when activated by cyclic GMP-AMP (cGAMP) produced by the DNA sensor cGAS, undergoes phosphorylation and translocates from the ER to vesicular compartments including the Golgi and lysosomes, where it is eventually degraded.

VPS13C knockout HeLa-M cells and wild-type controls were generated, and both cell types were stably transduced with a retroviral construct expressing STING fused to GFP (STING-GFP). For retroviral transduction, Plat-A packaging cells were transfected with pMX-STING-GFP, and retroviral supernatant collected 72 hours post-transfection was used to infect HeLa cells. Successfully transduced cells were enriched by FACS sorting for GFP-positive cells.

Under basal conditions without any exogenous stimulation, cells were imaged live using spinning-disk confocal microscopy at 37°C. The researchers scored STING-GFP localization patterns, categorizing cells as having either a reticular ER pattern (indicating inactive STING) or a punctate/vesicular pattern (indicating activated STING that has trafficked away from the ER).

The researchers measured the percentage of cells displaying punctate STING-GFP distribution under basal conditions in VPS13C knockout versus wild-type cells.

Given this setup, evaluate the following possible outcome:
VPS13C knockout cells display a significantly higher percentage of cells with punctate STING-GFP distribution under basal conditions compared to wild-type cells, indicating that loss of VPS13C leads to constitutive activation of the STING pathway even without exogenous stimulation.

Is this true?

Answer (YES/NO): YES